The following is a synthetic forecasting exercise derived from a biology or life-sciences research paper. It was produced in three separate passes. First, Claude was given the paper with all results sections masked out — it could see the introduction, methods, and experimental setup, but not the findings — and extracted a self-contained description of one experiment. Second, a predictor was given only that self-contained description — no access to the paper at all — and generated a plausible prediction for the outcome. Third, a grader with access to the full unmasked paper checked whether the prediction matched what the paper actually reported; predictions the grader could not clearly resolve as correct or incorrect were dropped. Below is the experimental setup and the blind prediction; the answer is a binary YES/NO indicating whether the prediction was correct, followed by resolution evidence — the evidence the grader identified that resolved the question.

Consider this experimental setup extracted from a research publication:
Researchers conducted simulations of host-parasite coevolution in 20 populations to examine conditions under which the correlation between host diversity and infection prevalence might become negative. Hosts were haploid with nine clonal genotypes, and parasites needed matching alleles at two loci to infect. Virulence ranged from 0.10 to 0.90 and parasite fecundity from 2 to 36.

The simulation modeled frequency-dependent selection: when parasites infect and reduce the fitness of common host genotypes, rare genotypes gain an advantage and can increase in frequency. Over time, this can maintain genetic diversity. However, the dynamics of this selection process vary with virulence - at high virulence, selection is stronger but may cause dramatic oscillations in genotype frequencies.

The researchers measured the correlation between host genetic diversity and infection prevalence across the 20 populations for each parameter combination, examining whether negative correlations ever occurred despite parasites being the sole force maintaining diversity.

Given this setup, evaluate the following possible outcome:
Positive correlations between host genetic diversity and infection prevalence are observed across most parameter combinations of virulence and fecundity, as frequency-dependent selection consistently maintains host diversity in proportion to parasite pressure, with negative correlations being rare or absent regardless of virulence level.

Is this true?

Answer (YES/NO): NO